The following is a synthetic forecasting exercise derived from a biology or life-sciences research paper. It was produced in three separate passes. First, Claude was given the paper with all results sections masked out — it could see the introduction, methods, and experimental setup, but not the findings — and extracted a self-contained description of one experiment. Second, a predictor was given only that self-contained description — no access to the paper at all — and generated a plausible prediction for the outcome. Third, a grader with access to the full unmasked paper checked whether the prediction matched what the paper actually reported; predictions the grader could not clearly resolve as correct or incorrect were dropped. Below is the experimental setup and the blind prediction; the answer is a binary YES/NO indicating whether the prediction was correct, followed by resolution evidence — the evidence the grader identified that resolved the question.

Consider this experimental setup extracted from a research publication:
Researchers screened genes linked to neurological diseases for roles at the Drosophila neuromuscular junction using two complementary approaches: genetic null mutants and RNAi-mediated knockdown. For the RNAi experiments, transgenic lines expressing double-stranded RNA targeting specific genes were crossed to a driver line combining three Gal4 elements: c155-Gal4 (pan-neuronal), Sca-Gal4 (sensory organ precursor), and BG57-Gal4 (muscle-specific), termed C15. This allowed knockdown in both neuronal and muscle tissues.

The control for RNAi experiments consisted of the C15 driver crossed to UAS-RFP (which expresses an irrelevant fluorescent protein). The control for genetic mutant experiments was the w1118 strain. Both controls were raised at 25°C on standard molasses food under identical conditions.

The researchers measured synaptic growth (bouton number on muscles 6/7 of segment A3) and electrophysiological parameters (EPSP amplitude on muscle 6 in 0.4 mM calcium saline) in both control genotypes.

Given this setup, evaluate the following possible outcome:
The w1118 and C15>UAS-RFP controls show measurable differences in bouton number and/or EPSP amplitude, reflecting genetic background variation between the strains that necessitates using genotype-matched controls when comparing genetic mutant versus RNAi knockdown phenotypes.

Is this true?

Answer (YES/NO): NO